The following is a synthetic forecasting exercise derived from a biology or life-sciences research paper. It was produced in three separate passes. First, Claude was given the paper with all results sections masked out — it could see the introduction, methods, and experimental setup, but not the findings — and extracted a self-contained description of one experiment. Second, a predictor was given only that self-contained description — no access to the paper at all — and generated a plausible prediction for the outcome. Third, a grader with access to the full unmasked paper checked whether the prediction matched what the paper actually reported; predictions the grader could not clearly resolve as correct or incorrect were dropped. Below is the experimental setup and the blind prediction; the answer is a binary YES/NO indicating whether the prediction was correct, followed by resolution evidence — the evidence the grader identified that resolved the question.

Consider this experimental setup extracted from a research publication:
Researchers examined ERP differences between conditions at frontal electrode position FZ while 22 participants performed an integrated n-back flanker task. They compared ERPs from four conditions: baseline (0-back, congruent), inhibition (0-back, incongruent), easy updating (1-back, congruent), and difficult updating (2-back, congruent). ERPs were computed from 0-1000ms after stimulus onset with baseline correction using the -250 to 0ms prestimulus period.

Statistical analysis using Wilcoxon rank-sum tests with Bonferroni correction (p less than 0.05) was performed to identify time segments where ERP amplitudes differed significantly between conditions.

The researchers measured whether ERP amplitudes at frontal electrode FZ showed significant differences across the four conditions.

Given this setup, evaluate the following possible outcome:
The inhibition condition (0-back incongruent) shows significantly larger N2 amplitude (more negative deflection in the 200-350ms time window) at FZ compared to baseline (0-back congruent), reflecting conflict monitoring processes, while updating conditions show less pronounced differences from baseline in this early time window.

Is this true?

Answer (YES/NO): NO